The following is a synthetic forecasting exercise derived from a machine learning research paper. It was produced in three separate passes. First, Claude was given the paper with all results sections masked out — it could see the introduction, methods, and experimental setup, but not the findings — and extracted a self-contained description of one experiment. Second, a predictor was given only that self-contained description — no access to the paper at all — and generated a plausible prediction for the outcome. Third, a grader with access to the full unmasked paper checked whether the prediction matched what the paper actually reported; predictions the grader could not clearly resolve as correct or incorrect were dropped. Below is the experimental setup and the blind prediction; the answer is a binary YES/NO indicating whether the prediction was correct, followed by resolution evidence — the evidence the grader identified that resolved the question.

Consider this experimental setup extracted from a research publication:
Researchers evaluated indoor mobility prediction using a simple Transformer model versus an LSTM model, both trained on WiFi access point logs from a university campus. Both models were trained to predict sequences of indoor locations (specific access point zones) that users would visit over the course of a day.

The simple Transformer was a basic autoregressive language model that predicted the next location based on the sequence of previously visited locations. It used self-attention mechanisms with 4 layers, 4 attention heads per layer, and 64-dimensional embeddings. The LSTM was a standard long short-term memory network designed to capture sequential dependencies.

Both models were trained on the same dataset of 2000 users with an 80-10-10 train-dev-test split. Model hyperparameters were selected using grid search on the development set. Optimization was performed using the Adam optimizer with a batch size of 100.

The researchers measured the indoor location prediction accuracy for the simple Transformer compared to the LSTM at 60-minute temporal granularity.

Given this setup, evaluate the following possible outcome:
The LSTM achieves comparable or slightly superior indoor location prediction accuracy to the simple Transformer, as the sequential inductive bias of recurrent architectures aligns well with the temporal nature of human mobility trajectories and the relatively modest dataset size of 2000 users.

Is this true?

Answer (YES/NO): NO